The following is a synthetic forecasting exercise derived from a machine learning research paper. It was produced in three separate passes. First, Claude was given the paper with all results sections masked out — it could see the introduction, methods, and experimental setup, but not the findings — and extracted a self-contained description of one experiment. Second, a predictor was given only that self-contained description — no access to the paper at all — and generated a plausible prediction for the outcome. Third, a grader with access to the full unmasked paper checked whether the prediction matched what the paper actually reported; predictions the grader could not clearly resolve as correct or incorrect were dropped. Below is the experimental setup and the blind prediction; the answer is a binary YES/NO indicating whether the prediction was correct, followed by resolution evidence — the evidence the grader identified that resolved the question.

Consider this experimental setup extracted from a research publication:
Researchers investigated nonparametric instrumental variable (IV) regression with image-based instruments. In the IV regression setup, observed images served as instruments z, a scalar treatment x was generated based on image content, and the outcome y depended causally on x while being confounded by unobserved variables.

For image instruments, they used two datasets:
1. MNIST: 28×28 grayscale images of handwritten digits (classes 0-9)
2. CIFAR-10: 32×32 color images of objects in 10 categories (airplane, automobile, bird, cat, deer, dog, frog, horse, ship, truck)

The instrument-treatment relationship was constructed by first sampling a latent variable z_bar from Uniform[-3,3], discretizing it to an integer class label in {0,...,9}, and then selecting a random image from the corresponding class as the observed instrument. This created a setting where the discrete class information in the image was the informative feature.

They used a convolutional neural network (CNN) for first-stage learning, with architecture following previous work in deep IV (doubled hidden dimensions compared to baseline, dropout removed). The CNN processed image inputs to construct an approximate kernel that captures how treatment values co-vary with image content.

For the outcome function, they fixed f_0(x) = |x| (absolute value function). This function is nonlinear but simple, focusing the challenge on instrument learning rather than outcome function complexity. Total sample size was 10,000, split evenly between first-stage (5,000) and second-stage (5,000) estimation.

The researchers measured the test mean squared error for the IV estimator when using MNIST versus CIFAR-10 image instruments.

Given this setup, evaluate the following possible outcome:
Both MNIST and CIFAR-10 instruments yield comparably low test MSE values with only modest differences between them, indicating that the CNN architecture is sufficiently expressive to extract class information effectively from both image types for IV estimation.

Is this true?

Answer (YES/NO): NO